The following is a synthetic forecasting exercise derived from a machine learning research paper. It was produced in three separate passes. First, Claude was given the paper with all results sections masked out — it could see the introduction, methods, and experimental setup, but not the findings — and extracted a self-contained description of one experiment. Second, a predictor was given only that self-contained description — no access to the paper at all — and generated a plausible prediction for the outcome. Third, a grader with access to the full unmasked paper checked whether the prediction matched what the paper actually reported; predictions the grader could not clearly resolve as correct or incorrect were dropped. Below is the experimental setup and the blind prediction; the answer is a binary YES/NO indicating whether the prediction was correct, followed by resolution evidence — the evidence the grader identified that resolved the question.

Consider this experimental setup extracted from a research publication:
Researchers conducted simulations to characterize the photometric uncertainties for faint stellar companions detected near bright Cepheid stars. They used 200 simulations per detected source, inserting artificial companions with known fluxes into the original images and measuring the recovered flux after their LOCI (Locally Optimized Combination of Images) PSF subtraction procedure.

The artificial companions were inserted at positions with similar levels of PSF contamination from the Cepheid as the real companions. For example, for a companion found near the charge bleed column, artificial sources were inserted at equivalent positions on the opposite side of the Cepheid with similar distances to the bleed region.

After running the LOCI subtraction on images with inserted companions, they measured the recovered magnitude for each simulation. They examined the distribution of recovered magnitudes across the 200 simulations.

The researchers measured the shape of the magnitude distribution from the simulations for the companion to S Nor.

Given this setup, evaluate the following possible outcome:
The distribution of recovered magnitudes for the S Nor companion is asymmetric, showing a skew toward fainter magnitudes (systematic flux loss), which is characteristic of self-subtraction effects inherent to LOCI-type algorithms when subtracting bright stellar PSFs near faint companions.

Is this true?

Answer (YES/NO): YES